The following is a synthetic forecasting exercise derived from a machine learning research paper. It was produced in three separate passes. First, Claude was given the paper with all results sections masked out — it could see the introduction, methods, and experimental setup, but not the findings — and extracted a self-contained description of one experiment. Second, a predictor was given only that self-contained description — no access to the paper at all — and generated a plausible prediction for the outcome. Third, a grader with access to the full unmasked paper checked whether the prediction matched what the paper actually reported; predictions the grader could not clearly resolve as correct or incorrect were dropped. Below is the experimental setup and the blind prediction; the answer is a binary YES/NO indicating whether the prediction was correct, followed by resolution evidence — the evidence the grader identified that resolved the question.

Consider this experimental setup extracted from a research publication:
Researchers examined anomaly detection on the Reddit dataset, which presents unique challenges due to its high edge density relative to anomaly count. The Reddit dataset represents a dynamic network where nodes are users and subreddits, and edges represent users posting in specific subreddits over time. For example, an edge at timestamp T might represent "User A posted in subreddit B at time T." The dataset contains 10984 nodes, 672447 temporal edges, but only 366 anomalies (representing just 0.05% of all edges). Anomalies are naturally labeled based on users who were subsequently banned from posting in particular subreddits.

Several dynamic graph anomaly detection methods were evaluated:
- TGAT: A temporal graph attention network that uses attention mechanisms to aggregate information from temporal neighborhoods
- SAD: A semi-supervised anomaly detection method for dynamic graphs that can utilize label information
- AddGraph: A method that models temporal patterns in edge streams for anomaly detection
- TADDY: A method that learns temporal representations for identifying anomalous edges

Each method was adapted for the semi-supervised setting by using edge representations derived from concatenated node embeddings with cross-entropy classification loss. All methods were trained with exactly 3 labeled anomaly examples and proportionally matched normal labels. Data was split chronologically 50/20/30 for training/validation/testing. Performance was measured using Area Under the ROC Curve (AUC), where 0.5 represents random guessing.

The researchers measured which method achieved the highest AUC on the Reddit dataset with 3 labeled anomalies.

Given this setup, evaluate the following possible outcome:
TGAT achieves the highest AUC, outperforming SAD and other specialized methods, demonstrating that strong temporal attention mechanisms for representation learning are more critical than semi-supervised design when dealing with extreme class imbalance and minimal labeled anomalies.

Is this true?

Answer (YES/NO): NO